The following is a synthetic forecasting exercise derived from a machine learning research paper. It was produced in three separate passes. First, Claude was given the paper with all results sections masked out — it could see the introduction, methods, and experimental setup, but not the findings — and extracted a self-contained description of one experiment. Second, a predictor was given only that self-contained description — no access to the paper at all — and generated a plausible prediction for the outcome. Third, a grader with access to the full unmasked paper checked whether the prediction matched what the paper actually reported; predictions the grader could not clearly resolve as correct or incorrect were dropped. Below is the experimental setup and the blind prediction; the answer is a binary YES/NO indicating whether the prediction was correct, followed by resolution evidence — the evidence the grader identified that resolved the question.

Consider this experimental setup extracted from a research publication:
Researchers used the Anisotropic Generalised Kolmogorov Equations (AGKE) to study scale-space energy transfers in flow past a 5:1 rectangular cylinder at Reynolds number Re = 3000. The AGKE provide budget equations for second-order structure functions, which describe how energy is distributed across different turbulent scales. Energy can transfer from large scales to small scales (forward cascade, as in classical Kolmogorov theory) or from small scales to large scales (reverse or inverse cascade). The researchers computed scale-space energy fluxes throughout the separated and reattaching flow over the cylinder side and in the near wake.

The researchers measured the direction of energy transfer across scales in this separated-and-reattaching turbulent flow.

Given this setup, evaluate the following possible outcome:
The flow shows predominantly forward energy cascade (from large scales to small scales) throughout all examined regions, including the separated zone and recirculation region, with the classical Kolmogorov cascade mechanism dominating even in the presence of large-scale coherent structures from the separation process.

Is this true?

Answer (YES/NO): NO